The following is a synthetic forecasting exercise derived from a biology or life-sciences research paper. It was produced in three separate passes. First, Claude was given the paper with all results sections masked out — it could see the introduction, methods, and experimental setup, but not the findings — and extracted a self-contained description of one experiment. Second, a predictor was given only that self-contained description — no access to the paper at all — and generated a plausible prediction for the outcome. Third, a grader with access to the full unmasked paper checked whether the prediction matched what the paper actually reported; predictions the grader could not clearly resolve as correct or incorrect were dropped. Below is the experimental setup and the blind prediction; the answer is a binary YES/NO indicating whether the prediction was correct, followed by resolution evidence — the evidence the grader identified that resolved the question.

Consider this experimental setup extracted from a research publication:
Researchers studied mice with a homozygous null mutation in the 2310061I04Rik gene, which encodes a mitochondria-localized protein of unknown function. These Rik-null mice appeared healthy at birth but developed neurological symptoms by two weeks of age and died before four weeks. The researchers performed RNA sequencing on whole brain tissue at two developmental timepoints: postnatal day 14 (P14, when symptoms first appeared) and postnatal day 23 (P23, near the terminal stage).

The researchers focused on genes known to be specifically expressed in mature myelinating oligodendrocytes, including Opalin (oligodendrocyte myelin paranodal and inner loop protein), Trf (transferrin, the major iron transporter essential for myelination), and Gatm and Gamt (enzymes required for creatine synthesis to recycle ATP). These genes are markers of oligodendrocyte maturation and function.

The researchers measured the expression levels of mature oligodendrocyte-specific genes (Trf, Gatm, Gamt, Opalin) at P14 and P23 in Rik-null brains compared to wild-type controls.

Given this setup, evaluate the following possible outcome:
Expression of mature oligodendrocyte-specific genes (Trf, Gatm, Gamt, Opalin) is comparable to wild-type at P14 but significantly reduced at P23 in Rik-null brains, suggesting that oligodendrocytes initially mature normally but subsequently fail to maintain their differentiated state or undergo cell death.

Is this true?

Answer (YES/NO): YES